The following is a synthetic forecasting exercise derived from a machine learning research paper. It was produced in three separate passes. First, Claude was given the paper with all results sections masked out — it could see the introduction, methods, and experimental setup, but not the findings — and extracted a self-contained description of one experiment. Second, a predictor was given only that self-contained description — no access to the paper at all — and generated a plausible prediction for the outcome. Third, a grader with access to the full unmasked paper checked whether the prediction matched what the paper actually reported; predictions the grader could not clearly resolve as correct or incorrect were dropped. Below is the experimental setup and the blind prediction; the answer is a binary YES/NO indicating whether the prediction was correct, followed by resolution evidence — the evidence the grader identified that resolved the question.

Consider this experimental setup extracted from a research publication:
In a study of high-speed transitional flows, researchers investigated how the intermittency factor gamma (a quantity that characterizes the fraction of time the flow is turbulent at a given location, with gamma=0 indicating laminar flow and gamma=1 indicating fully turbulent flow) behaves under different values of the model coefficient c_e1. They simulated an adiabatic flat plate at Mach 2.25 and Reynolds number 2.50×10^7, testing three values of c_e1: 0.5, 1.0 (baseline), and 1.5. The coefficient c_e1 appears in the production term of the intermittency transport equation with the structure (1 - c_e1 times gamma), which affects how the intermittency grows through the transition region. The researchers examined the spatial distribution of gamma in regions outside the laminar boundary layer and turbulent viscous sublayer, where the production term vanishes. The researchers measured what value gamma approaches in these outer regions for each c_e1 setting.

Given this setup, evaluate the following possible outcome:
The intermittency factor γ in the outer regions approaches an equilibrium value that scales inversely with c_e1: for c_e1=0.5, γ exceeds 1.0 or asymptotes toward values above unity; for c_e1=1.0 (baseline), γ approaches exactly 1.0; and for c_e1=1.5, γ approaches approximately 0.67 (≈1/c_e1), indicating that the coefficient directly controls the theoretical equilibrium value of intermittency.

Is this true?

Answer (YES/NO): YES